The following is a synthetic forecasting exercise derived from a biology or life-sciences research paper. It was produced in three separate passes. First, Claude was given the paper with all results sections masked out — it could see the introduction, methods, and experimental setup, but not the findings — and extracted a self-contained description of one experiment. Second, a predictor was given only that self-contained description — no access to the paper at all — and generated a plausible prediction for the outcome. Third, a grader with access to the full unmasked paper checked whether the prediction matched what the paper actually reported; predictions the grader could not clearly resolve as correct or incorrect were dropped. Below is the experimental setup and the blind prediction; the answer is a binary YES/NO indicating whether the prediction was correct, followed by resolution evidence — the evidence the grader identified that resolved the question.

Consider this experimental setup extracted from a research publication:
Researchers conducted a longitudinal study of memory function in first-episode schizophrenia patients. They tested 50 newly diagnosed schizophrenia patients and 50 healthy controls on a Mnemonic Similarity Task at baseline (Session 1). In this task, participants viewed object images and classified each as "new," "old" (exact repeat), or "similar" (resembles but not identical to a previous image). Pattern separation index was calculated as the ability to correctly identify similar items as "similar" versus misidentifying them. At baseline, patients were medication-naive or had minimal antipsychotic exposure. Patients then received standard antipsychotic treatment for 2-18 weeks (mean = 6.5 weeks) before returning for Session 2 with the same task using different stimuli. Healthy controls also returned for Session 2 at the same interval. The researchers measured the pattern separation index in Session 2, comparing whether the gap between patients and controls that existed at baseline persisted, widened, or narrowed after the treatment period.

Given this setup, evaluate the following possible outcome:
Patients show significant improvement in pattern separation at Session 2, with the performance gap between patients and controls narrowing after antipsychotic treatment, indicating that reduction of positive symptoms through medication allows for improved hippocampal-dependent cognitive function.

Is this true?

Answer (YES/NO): NO